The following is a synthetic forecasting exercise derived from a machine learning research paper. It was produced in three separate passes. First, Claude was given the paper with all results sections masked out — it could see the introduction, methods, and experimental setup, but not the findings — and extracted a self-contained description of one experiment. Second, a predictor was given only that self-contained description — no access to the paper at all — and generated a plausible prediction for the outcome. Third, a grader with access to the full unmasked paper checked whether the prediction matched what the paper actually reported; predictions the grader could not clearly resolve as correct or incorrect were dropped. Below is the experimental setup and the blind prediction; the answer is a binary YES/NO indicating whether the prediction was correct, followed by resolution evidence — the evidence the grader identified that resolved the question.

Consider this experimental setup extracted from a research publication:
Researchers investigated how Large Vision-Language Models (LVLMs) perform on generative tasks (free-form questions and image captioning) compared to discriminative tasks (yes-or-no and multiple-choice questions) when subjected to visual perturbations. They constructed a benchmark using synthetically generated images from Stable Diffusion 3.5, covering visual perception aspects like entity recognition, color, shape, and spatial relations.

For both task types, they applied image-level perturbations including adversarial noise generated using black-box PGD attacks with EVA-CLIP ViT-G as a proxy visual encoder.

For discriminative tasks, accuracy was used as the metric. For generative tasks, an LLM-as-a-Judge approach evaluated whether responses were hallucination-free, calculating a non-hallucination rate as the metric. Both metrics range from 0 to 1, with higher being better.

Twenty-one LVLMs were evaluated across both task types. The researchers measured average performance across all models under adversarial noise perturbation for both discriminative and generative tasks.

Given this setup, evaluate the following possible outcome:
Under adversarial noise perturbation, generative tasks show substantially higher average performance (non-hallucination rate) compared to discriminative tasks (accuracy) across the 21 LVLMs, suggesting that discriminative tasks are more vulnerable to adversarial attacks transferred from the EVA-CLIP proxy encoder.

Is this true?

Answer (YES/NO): NO